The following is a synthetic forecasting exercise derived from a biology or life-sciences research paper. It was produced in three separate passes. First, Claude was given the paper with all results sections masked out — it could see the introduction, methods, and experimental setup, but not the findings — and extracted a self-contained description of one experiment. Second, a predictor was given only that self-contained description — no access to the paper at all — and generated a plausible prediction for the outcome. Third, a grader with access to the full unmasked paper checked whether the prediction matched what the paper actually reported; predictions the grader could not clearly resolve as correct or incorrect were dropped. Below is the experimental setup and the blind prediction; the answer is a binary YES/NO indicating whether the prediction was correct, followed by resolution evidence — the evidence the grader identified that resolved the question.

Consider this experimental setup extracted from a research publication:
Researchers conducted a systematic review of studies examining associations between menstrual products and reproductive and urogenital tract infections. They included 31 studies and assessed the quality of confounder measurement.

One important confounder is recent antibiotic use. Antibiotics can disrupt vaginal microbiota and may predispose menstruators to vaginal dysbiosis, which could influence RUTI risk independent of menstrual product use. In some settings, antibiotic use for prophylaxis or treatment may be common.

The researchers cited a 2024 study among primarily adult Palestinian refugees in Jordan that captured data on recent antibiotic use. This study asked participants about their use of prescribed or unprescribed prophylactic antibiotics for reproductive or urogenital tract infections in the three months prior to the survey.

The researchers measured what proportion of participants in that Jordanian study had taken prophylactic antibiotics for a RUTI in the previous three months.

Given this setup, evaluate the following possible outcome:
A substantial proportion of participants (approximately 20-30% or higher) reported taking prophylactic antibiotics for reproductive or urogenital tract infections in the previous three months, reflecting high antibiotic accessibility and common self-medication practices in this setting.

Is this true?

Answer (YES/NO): YES